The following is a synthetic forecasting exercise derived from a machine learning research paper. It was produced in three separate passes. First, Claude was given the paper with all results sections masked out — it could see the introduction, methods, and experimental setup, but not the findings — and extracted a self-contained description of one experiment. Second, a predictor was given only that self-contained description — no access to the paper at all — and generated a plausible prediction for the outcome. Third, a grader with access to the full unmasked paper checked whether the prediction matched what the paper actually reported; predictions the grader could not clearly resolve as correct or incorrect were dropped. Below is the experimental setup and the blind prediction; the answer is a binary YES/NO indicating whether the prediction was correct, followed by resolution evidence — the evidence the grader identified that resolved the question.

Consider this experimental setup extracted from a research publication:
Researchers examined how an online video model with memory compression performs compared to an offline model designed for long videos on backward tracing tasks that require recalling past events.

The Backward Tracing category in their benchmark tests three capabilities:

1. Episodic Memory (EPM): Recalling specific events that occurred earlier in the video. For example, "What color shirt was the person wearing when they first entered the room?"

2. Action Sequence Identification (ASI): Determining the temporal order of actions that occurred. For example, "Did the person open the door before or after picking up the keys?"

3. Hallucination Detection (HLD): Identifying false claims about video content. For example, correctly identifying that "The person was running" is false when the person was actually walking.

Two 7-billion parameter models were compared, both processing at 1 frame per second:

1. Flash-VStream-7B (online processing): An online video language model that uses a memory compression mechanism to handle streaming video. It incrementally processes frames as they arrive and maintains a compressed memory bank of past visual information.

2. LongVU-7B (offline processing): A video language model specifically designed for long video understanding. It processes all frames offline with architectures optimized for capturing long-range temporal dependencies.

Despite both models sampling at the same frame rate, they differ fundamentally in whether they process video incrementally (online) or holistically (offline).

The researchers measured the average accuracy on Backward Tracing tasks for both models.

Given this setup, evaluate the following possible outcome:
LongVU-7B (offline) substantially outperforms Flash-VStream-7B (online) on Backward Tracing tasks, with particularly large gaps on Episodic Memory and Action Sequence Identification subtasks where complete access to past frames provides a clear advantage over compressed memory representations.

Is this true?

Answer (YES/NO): NO